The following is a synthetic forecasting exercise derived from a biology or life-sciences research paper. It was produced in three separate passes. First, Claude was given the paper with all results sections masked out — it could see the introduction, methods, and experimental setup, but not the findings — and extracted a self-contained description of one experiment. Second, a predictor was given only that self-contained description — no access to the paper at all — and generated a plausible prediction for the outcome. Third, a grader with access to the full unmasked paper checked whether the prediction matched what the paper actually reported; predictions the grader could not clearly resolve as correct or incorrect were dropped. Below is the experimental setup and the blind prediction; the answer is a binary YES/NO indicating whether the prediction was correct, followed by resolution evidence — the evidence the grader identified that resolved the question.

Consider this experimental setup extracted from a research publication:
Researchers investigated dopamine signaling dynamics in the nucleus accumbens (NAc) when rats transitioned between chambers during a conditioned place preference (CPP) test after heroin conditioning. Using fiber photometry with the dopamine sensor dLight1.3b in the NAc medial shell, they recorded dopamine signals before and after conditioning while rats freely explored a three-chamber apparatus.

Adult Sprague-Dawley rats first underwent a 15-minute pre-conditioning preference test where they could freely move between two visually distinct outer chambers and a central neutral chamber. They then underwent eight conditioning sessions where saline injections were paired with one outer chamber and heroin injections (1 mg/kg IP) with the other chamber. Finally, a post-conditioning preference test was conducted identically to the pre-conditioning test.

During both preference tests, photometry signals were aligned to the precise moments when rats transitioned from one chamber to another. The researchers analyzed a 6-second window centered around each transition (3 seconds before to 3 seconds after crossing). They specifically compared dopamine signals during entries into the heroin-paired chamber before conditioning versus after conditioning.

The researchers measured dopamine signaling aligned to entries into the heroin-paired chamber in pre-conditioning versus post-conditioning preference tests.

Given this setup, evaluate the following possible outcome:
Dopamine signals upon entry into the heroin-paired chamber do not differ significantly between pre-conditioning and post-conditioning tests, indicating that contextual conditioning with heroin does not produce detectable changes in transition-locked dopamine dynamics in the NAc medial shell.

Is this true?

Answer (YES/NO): NO